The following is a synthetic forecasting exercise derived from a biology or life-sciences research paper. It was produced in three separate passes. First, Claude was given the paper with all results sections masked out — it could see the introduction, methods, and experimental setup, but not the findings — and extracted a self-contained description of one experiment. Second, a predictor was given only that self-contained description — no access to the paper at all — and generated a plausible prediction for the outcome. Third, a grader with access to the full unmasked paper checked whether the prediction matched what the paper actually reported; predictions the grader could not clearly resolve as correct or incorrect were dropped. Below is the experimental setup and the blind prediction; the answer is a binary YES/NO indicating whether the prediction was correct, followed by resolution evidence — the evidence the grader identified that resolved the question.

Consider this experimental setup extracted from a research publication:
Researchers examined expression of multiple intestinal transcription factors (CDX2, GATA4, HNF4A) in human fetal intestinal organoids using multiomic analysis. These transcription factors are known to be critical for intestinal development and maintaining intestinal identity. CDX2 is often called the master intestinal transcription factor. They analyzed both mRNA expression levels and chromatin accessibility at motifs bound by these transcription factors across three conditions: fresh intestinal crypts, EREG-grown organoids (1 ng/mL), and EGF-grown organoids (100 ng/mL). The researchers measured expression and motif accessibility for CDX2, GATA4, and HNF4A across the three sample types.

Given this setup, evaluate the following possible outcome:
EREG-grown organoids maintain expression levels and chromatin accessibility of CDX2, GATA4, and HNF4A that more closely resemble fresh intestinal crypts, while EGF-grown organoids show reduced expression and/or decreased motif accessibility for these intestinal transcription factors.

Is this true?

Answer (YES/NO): YES